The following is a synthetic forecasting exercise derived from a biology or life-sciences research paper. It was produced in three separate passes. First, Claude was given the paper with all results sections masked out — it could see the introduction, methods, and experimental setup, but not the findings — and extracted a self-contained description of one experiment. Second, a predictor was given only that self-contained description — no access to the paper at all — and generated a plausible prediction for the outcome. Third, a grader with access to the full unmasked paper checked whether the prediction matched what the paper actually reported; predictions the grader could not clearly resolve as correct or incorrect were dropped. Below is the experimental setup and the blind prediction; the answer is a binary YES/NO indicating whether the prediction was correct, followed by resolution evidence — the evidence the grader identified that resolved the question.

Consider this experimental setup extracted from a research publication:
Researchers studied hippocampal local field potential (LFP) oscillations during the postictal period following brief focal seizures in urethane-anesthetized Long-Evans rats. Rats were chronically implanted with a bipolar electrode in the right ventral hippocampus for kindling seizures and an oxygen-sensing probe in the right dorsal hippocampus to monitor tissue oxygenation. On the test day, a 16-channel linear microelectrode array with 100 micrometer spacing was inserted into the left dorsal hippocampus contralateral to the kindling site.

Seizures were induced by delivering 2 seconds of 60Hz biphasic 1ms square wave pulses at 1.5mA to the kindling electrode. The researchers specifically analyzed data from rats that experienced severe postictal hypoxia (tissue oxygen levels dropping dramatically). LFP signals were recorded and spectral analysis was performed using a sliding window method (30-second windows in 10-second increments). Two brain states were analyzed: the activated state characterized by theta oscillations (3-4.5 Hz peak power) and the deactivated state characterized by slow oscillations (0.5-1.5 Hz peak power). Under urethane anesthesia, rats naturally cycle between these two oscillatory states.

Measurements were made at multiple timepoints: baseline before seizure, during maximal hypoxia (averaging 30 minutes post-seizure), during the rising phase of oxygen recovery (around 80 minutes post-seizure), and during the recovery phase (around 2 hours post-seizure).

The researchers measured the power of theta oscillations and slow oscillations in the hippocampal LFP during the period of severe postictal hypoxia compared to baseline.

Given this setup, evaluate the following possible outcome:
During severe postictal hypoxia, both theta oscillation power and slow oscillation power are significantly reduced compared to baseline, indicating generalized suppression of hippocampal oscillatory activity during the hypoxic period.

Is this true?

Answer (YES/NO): NO